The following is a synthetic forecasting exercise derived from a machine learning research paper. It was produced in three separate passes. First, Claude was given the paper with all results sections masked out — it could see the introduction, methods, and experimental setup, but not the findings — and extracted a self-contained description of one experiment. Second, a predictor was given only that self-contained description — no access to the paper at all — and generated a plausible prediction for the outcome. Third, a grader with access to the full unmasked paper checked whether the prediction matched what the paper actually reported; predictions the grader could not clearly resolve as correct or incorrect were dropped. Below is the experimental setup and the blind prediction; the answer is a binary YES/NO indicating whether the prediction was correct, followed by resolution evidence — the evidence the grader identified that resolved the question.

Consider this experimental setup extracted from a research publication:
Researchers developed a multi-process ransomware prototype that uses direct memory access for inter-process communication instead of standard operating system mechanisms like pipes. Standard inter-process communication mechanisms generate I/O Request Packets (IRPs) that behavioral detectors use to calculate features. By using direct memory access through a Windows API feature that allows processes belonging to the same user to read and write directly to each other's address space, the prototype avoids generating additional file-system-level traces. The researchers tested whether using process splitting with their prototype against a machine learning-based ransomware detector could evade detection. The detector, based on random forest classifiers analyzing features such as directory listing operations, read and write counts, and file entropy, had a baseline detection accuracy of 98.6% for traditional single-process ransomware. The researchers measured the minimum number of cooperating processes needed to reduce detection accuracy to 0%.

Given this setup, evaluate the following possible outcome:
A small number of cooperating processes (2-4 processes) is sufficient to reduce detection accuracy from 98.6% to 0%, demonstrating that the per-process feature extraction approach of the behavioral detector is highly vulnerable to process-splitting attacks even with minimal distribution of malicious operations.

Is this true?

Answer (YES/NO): NO